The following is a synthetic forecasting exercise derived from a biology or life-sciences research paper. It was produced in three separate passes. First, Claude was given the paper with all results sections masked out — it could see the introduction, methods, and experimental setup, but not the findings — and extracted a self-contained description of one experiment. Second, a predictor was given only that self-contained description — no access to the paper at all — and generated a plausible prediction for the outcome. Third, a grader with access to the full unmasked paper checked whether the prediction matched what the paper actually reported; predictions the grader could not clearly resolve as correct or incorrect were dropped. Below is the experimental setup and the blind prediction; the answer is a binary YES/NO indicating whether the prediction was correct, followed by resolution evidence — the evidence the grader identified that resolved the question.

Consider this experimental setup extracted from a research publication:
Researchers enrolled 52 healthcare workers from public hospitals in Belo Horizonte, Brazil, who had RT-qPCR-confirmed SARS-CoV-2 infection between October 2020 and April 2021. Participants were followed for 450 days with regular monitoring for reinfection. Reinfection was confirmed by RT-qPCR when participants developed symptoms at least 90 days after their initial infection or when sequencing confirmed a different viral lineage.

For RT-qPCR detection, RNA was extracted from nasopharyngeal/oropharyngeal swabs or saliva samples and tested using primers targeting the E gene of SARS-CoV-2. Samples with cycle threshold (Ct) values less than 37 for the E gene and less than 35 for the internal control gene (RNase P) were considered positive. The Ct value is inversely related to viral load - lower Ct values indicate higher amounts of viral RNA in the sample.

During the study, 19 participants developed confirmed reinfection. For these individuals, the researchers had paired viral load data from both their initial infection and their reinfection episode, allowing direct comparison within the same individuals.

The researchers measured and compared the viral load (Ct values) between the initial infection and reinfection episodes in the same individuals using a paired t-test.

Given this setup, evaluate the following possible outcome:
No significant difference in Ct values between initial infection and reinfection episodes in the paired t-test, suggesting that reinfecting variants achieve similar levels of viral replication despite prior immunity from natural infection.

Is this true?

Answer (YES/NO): YES